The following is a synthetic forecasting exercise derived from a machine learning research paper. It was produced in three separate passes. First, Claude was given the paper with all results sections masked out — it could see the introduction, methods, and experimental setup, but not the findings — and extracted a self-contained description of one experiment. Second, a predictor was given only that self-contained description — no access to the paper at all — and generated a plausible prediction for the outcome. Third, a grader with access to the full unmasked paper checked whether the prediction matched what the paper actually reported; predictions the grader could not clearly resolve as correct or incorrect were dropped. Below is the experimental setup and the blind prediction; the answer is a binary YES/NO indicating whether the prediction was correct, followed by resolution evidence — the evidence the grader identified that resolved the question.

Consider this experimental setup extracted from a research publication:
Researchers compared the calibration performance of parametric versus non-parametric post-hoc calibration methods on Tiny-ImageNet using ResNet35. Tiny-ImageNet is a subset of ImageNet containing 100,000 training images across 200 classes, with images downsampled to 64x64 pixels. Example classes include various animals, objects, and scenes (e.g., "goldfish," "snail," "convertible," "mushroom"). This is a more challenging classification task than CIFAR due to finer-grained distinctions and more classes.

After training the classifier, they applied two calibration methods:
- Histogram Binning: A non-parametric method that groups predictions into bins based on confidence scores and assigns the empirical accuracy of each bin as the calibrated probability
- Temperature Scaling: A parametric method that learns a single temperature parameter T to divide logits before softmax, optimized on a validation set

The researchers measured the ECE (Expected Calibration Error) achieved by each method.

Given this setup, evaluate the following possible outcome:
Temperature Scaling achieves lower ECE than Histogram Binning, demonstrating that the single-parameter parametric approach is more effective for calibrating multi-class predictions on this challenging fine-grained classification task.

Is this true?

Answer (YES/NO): YES